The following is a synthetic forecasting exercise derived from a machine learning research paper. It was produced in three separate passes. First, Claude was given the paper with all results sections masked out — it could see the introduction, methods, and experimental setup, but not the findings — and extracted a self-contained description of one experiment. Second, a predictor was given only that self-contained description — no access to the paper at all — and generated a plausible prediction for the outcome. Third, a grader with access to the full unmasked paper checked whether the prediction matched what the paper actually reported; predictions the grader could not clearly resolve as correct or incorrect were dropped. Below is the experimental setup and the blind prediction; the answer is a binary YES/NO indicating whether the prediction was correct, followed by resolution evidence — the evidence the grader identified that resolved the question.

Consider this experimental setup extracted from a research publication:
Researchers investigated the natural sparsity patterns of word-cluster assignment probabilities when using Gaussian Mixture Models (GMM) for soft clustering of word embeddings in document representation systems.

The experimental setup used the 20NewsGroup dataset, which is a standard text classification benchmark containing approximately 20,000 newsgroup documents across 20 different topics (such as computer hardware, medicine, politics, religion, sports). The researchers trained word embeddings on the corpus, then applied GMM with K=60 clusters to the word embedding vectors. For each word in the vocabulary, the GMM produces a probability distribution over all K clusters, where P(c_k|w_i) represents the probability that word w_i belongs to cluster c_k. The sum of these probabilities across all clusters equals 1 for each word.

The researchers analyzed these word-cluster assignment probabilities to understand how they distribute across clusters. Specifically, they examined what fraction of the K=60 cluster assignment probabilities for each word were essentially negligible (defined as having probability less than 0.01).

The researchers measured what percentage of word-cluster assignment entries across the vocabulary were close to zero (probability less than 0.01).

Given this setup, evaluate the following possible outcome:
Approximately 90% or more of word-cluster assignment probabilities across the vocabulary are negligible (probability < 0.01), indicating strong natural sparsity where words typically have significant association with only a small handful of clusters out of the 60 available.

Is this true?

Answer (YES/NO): YES